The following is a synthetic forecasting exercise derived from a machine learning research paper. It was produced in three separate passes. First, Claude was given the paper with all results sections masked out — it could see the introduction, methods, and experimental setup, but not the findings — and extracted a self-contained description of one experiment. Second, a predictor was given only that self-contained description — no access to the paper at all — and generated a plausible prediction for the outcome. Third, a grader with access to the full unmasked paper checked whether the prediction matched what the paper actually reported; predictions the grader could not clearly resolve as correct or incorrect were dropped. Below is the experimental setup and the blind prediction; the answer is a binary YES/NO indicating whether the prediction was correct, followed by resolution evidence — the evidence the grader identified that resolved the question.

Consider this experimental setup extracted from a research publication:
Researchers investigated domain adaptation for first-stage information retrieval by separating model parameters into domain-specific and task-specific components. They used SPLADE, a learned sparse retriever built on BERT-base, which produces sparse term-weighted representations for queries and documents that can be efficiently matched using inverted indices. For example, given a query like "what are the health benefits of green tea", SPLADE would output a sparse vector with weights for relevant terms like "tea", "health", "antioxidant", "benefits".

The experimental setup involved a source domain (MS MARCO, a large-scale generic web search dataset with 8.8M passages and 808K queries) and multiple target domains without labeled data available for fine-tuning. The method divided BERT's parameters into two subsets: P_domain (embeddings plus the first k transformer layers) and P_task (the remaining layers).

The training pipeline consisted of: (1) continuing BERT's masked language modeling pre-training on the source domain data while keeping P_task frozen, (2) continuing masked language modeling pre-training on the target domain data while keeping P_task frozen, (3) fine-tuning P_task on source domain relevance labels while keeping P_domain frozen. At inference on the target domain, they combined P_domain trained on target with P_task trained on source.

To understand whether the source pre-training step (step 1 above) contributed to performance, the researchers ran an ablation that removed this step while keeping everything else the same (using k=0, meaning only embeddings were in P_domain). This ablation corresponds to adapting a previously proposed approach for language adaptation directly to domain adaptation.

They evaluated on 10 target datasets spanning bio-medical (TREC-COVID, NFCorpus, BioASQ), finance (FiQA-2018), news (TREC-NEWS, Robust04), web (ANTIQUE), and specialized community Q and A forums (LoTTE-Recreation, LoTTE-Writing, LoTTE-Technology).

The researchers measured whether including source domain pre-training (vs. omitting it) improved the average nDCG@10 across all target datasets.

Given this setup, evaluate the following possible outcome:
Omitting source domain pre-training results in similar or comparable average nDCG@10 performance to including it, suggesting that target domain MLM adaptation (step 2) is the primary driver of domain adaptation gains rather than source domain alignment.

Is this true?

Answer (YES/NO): NO